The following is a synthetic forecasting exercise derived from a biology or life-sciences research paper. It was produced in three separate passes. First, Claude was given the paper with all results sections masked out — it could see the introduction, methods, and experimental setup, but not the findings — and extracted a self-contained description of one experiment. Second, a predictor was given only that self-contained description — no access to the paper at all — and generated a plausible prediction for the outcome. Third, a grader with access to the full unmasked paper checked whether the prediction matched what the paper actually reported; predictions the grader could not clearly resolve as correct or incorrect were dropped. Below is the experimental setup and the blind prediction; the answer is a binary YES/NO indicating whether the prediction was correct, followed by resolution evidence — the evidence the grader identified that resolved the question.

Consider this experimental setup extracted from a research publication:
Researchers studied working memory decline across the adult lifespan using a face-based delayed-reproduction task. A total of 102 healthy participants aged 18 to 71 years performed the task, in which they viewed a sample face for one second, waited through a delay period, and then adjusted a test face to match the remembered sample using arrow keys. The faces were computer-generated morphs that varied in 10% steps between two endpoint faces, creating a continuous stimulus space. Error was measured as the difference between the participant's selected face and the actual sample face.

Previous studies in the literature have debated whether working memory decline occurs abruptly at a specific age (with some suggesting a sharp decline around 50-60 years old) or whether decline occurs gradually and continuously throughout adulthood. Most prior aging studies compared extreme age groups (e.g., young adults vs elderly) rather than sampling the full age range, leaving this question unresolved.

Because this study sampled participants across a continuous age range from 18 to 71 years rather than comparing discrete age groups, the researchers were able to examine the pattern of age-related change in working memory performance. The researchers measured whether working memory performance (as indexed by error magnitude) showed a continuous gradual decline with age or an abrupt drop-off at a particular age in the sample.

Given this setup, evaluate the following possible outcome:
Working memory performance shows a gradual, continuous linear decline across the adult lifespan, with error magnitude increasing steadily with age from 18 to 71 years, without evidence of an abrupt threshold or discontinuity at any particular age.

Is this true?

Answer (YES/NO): YES